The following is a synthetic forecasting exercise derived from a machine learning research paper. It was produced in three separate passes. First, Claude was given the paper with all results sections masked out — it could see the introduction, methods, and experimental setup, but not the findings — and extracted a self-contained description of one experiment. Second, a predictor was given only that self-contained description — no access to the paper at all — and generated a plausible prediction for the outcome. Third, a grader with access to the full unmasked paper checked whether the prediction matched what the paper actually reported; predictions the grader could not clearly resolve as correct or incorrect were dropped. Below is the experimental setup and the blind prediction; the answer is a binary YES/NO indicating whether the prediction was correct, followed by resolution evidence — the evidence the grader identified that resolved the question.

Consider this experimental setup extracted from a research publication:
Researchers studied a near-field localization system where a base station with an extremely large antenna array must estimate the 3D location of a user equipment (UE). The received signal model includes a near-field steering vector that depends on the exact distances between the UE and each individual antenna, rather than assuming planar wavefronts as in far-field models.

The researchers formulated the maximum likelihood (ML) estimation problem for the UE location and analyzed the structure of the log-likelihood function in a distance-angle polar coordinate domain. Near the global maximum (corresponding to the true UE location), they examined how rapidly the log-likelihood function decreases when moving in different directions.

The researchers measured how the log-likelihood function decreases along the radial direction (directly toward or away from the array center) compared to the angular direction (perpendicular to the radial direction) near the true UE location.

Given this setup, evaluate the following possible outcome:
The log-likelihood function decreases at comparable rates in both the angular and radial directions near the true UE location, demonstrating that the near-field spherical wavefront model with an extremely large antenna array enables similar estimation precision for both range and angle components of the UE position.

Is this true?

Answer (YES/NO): NO